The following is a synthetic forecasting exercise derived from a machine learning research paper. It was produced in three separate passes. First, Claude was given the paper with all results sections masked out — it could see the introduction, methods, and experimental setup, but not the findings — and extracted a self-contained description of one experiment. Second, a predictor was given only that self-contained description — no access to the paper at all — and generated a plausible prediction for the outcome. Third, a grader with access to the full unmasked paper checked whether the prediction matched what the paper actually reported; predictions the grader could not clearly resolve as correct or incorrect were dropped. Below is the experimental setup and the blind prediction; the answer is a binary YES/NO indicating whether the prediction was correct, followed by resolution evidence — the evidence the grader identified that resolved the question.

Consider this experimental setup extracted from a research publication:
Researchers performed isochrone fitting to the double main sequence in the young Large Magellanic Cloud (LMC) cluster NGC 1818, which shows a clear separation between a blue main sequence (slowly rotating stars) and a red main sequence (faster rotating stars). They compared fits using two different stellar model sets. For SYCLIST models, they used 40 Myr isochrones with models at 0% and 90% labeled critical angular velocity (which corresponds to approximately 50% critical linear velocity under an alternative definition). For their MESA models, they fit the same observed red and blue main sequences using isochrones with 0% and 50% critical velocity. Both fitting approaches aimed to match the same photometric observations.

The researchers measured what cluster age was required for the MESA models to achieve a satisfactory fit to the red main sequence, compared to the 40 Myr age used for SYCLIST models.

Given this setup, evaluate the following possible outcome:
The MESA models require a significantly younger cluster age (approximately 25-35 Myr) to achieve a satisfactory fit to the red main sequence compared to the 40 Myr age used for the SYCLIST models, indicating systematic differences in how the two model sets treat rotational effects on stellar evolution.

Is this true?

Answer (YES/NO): YES